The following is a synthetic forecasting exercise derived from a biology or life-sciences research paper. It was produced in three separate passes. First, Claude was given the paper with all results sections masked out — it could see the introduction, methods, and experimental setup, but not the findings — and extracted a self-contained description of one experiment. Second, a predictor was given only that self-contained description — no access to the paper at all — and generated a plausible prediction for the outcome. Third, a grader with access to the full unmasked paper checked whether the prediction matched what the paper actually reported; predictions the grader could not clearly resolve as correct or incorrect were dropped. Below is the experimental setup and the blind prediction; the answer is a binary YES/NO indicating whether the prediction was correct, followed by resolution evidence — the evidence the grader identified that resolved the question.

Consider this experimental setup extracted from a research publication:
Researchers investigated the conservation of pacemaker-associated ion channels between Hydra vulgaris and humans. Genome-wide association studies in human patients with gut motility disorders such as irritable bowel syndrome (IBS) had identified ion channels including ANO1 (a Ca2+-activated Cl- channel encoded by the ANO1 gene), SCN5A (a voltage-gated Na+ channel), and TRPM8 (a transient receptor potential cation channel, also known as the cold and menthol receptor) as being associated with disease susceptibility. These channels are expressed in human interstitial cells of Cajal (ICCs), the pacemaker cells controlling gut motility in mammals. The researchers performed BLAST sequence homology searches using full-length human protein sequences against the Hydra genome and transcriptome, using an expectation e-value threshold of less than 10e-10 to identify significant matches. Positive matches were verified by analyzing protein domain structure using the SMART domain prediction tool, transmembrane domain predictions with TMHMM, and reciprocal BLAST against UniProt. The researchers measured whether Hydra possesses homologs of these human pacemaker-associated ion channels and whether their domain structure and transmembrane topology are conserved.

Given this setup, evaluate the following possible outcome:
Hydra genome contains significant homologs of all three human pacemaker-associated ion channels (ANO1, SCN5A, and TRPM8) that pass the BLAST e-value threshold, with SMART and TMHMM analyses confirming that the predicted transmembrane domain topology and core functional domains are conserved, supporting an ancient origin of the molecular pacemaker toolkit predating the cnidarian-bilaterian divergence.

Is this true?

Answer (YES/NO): YES